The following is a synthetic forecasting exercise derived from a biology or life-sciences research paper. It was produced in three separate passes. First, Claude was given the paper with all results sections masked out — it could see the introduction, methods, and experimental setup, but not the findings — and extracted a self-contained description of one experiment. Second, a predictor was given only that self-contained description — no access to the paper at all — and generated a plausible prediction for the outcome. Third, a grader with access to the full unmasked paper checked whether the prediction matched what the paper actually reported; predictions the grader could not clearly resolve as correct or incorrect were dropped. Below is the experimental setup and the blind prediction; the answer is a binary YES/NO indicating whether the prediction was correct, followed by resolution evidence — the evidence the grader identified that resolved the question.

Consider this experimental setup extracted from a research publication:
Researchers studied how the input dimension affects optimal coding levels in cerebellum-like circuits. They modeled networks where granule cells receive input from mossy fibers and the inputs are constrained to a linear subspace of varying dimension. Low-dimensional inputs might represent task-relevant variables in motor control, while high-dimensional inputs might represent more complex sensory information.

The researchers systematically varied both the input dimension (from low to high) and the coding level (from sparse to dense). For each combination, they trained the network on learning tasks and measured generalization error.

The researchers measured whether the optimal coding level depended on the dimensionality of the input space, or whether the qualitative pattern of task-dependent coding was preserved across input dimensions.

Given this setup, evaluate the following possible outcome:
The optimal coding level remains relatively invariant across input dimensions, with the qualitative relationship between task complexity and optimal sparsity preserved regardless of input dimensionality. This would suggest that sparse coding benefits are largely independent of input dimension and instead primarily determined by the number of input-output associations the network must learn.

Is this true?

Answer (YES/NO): YES